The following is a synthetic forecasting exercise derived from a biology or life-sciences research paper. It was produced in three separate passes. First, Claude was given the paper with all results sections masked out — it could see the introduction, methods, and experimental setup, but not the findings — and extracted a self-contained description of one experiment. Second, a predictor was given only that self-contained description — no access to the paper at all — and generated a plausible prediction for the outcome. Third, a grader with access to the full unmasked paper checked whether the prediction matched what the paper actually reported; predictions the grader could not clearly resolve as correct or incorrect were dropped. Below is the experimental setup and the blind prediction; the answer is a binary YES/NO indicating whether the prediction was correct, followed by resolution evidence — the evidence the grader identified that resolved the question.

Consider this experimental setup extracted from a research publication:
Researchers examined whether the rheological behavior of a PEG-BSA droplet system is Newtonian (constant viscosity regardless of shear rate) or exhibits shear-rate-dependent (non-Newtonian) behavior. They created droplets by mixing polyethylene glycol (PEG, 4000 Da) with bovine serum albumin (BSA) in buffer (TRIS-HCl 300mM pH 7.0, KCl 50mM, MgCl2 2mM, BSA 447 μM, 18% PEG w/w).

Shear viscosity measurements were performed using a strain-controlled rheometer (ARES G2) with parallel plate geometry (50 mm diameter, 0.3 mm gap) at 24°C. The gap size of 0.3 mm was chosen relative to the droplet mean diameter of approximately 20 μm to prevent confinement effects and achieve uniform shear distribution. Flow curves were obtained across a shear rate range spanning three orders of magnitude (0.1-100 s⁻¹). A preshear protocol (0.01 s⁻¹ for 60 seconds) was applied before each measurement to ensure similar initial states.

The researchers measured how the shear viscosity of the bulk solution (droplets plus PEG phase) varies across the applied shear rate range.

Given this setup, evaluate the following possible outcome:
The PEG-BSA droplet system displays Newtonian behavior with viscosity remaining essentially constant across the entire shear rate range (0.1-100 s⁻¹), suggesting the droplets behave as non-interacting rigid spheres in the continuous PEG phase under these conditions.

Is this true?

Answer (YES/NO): NO